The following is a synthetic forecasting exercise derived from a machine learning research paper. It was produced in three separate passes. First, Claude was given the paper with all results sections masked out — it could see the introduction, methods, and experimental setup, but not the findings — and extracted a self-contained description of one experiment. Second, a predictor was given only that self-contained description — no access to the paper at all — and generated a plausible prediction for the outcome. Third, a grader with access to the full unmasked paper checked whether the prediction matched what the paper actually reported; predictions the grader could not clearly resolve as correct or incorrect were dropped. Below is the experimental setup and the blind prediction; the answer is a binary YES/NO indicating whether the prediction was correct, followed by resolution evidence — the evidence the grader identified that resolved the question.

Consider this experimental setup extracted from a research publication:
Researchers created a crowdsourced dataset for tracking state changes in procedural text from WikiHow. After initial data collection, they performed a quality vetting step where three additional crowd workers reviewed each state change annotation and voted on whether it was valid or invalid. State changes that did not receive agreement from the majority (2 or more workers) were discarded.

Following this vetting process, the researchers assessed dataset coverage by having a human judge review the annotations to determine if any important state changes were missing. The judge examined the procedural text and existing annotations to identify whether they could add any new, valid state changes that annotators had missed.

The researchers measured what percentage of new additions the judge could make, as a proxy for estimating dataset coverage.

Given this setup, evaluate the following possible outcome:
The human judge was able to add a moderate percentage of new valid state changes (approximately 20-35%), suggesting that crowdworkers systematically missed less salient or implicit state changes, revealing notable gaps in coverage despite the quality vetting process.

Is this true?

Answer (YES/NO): NO